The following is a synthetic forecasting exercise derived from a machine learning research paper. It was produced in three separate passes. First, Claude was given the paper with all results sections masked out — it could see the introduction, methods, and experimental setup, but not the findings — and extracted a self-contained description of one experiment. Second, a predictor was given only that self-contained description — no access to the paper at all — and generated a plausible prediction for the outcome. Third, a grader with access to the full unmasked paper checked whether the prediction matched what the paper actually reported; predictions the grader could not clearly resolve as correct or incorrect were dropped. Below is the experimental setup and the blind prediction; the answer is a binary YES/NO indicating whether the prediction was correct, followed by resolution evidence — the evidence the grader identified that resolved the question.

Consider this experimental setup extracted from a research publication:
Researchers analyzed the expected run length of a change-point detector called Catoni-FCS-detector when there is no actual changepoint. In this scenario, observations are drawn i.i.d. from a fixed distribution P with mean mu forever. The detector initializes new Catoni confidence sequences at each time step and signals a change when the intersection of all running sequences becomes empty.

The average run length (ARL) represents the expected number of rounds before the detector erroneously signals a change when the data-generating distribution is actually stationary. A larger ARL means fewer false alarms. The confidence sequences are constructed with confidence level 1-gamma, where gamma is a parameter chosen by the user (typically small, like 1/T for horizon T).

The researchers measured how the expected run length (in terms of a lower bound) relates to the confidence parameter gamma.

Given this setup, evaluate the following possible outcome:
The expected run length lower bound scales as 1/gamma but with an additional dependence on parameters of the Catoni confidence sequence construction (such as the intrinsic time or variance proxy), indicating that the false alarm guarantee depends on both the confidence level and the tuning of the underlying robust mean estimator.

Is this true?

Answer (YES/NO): NO